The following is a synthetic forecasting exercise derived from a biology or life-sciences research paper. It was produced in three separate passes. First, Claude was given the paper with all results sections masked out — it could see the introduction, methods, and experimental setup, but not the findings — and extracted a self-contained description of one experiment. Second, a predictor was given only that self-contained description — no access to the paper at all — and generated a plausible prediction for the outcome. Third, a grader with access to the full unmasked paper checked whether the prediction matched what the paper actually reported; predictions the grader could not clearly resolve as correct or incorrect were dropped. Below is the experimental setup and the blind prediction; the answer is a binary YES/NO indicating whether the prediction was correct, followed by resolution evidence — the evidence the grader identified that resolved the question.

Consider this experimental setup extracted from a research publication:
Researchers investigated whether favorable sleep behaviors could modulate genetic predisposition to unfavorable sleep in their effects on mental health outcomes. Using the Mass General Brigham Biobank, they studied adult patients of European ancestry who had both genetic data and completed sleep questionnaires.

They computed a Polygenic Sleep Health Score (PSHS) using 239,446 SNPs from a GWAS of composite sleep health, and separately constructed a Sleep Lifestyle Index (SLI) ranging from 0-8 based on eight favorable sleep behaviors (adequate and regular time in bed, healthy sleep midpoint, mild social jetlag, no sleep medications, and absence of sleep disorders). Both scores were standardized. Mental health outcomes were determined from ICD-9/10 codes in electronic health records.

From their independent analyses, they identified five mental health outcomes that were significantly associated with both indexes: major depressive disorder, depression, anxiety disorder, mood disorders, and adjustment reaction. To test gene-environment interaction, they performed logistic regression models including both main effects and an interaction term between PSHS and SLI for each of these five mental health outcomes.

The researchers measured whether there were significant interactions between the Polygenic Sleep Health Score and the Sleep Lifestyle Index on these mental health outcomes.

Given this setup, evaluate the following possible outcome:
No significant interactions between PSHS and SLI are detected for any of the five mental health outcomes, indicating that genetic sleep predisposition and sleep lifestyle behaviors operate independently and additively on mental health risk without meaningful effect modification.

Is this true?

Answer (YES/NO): YES